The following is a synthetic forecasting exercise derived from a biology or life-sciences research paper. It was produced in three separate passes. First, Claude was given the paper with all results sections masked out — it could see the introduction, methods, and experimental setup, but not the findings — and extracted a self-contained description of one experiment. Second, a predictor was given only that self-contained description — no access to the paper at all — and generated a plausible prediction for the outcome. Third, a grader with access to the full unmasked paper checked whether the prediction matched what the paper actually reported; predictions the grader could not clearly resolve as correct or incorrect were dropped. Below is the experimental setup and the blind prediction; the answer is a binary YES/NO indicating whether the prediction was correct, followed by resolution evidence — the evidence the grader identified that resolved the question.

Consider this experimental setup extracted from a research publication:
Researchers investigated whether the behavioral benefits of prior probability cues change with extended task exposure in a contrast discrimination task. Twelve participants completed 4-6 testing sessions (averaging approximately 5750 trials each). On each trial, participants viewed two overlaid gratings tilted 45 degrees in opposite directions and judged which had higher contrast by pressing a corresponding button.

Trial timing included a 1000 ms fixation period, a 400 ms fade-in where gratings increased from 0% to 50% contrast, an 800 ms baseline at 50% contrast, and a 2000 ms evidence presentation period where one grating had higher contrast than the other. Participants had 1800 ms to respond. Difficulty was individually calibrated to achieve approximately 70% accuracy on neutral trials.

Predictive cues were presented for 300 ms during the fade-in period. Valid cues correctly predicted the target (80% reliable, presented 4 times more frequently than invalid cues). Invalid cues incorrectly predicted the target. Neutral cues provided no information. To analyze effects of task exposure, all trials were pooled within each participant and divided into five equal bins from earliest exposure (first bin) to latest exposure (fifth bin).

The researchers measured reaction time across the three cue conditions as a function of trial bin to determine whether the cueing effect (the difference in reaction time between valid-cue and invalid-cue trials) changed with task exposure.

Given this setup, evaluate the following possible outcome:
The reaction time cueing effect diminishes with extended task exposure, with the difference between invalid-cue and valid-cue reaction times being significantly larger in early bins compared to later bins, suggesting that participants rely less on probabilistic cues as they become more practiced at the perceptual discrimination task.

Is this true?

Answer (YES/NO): NO